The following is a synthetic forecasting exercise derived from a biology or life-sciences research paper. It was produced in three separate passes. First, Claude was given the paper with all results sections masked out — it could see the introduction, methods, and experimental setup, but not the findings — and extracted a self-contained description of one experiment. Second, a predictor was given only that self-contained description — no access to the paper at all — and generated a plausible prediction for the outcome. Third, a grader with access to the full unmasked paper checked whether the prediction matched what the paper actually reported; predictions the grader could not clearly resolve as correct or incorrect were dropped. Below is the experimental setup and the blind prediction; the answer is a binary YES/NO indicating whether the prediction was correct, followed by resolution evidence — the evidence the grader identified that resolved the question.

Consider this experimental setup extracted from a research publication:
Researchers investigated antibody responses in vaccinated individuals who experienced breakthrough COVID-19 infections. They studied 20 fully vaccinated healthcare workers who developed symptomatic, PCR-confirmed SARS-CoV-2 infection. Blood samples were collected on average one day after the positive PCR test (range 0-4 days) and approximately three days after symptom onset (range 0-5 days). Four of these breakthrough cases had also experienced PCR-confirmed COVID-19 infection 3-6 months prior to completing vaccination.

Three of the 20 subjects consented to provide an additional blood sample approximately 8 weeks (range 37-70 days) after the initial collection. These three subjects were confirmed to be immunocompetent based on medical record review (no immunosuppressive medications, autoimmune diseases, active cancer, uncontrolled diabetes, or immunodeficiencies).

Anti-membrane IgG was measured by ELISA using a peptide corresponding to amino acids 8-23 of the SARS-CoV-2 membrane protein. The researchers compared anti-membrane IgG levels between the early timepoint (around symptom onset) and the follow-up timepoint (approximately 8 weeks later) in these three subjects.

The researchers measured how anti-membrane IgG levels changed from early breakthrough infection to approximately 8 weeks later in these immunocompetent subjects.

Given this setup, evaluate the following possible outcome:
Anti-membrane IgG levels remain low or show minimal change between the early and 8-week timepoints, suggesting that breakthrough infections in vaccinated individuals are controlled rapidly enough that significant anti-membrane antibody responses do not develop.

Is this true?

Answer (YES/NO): YES